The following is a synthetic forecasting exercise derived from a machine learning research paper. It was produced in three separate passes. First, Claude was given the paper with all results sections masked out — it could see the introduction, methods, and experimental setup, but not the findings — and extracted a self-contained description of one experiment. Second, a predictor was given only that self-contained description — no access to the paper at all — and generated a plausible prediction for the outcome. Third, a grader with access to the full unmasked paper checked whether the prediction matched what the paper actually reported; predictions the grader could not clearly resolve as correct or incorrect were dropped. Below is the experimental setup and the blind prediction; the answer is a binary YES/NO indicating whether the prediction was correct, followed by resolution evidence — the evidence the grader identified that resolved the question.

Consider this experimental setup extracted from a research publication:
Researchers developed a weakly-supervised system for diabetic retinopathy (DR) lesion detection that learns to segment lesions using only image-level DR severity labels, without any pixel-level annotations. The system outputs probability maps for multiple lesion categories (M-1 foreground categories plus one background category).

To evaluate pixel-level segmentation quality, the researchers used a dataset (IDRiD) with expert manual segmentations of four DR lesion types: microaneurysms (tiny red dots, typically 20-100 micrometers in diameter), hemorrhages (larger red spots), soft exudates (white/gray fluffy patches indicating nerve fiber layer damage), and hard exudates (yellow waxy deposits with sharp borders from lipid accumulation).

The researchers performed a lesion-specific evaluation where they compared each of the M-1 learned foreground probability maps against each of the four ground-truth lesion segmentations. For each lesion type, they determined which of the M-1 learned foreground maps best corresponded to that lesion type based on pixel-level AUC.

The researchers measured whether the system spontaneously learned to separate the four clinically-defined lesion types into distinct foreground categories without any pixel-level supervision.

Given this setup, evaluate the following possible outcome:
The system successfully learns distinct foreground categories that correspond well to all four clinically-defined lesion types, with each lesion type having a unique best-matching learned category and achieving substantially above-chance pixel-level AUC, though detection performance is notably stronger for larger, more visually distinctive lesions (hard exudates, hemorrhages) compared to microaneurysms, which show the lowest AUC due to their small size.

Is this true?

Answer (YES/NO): NO